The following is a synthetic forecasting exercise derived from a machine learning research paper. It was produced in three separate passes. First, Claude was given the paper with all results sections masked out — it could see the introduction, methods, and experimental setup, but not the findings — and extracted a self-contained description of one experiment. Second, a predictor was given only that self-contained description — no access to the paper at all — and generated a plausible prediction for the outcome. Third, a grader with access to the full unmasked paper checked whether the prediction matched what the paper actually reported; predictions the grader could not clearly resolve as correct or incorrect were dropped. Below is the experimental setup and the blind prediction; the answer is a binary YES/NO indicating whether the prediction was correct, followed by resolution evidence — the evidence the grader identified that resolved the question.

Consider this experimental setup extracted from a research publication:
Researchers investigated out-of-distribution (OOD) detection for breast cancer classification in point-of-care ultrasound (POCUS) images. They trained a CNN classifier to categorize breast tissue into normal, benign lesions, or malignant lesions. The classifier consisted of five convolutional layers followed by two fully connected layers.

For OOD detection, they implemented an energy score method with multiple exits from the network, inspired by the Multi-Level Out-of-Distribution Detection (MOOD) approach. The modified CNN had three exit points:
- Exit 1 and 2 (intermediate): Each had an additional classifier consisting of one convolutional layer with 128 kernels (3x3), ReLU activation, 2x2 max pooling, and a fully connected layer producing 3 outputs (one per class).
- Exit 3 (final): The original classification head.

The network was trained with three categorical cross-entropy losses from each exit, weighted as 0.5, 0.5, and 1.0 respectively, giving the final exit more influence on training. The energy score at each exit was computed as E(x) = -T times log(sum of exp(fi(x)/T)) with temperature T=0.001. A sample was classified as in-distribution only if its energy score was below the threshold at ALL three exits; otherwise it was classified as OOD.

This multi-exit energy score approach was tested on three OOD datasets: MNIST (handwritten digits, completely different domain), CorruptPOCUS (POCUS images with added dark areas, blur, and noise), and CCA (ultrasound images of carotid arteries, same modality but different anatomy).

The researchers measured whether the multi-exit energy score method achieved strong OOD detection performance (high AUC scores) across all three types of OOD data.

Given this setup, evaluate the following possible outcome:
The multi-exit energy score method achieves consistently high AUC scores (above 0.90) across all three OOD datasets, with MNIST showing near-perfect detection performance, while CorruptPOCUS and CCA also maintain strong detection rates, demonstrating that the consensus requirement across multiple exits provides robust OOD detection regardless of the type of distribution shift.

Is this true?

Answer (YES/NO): NO